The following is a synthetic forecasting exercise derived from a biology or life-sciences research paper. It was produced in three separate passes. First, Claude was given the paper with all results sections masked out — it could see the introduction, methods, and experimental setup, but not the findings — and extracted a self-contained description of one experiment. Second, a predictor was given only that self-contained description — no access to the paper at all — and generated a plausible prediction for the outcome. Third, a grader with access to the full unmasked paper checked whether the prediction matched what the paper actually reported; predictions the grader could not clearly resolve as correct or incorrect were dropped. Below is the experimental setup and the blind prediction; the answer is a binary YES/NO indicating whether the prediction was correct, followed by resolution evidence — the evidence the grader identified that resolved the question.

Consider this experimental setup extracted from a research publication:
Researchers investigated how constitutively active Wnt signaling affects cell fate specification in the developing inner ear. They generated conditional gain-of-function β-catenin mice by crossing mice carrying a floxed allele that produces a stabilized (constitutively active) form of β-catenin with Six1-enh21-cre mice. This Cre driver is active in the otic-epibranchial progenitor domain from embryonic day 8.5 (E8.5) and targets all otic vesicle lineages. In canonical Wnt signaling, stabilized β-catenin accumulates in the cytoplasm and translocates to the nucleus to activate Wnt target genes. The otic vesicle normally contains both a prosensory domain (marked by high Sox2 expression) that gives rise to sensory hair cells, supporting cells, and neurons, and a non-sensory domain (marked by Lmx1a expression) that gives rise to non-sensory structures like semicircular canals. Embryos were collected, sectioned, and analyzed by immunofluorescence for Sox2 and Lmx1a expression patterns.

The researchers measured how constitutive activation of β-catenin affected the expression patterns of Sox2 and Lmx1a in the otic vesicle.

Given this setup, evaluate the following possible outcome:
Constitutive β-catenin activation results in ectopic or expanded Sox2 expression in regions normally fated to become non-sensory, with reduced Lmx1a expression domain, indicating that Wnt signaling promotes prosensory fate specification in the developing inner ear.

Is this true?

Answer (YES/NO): NO